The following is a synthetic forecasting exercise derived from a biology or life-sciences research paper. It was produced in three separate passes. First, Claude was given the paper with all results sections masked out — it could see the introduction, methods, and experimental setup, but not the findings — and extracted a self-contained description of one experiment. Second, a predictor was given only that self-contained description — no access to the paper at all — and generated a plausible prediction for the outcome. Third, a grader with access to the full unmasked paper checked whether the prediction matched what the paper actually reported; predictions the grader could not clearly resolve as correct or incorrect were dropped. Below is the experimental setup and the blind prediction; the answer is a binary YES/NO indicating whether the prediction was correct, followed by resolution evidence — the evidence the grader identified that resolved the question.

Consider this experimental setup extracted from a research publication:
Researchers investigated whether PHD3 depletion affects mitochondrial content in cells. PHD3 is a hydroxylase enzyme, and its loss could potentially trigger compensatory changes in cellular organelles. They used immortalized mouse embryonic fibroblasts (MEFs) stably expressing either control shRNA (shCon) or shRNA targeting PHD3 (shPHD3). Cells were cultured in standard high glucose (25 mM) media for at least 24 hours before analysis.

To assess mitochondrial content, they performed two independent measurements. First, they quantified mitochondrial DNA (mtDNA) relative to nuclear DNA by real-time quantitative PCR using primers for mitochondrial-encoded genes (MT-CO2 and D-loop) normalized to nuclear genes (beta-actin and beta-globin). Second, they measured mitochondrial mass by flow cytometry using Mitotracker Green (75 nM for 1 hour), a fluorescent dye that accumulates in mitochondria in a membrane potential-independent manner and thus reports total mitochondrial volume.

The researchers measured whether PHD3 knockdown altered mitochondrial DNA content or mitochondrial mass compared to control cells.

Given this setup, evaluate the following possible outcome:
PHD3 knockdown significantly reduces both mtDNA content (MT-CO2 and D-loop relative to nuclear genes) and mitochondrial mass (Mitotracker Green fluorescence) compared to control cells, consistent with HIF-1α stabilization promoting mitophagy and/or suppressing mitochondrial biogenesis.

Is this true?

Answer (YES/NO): NO